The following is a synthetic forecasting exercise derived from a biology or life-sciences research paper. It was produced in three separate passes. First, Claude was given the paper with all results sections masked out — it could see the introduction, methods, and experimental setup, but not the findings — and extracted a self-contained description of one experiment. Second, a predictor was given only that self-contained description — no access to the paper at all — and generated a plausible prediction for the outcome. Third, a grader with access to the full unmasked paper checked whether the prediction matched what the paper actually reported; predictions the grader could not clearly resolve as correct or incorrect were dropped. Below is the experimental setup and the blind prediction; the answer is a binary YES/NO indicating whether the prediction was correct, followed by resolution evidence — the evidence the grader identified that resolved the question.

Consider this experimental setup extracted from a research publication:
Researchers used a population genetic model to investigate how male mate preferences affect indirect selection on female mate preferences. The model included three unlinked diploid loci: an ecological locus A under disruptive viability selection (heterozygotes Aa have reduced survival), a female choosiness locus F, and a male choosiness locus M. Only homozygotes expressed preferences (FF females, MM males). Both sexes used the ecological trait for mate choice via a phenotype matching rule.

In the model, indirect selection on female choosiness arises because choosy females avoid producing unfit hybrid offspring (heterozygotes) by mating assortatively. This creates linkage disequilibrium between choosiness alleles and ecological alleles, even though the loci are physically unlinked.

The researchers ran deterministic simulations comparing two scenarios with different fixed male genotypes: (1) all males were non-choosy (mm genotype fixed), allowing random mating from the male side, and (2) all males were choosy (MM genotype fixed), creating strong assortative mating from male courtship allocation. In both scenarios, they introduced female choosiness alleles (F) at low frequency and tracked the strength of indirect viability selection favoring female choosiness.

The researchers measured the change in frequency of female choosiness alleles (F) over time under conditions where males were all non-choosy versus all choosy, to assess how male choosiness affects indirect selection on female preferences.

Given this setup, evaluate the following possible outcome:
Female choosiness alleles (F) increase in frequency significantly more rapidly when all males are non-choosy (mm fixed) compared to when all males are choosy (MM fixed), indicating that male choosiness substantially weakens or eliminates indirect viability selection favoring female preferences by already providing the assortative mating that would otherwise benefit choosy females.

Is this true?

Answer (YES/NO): YES